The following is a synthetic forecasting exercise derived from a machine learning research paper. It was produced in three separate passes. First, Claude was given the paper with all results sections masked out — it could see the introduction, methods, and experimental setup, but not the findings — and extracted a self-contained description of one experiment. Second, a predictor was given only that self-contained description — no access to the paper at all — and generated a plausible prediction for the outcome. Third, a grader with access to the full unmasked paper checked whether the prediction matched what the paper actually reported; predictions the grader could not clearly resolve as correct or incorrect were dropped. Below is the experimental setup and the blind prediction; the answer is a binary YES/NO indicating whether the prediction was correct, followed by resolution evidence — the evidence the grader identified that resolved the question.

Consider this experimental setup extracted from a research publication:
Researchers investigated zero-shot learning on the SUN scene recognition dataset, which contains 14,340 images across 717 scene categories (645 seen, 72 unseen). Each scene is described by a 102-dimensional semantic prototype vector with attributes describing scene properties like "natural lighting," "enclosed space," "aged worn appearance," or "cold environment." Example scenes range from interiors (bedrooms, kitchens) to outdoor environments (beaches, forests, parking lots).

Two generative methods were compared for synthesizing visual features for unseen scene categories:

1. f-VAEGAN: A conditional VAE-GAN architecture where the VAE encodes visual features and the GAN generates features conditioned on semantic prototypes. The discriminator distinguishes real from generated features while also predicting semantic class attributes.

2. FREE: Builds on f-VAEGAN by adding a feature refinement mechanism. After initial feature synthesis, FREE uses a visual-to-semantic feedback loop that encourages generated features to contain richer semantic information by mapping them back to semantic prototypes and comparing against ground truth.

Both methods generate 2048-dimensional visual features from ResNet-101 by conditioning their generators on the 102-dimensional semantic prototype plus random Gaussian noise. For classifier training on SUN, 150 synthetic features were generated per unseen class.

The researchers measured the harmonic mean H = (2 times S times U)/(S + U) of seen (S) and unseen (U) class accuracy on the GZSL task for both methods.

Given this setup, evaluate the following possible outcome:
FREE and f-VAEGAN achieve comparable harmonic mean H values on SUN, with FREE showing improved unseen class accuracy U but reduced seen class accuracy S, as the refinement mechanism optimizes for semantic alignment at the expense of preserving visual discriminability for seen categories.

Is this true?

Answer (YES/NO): YES